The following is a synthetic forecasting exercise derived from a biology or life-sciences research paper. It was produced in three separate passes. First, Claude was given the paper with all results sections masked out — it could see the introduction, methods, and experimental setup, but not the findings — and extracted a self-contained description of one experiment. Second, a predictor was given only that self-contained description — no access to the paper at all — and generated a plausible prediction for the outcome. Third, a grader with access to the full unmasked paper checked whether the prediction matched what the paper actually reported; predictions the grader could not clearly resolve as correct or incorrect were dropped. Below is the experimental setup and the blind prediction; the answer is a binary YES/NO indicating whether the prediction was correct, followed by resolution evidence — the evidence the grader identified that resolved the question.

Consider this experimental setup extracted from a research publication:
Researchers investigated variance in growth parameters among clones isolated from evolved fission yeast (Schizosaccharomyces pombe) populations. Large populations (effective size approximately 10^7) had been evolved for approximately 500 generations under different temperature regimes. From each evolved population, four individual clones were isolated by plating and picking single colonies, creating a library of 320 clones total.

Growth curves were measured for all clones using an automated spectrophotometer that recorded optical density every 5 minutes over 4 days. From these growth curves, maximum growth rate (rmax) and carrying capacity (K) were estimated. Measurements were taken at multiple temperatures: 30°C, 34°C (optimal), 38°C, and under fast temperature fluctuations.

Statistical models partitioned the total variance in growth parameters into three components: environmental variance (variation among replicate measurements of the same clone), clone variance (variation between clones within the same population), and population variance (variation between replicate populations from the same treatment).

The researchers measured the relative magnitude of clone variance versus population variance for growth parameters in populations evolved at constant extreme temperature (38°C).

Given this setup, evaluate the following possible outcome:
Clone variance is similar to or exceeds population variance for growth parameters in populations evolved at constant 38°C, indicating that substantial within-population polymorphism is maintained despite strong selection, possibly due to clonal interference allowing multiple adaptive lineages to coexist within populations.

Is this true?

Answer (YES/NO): YES